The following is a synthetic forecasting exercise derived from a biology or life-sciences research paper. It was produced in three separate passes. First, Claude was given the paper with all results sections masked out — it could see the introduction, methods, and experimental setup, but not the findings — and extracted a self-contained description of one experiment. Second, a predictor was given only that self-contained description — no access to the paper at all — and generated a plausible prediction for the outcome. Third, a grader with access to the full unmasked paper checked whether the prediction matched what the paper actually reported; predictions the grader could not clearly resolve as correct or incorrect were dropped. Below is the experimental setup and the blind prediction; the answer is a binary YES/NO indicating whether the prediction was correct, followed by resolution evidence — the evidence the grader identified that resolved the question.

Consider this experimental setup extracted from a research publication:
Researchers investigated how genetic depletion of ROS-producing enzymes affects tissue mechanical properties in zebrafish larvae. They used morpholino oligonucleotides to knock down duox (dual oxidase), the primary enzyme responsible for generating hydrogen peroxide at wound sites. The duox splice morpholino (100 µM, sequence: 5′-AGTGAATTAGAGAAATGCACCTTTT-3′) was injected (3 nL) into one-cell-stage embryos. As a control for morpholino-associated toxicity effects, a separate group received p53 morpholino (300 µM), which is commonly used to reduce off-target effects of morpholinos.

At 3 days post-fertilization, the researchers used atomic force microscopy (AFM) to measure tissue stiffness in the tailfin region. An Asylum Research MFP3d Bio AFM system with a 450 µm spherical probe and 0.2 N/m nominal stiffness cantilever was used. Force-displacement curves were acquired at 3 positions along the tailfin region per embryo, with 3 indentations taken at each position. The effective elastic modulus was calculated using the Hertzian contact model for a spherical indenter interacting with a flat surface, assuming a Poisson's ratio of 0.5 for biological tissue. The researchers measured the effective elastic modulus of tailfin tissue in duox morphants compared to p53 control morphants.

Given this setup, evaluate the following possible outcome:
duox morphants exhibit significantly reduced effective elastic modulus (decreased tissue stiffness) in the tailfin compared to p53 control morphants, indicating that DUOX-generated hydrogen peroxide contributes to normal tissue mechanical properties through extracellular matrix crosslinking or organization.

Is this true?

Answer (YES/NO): NO